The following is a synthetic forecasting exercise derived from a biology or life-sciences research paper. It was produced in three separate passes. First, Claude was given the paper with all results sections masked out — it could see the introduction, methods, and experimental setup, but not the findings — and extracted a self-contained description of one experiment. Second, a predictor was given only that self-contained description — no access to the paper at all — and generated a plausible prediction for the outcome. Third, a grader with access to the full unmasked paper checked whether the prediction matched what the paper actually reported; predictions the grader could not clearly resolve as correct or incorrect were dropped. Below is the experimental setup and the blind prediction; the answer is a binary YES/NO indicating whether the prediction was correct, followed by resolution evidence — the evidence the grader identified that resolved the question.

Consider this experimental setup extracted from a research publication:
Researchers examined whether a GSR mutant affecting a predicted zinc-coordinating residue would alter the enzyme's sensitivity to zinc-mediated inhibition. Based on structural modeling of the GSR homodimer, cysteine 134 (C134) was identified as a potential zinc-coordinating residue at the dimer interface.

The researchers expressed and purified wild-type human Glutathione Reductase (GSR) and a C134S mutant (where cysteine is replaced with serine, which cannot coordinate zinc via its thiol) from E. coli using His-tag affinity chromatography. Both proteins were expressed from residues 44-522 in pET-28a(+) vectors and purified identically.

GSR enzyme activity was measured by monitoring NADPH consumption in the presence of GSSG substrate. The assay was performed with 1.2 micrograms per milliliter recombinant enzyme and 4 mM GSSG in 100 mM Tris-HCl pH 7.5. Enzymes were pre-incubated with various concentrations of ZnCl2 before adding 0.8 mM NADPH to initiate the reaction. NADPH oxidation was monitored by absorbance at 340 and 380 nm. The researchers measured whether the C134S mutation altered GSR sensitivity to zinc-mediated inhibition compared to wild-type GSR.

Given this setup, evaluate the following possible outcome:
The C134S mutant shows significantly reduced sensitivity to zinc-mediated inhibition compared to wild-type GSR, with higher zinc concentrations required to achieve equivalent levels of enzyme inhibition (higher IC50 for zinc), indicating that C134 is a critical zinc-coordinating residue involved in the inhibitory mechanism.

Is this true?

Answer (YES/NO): NO